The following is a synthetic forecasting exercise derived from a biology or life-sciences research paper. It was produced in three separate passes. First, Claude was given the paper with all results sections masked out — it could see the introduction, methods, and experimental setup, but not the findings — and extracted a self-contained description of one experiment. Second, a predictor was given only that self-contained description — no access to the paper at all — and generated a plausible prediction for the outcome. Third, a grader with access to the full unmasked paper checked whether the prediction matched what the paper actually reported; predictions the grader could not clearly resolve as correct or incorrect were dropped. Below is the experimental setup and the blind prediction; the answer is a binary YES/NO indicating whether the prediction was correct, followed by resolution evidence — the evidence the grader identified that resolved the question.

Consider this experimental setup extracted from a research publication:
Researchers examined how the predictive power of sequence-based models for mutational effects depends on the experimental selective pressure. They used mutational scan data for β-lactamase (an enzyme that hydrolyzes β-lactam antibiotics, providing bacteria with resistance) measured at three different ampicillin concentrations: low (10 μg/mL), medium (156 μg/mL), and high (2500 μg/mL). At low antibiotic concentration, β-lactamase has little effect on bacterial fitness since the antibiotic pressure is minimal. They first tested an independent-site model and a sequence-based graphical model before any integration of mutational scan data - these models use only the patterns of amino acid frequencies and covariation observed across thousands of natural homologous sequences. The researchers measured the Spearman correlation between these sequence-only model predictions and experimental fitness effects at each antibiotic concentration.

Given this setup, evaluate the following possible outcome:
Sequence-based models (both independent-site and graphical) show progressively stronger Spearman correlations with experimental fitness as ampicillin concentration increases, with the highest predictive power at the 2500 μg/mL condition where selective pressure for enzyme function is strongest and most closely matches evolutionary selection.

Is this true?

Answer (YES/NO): YES